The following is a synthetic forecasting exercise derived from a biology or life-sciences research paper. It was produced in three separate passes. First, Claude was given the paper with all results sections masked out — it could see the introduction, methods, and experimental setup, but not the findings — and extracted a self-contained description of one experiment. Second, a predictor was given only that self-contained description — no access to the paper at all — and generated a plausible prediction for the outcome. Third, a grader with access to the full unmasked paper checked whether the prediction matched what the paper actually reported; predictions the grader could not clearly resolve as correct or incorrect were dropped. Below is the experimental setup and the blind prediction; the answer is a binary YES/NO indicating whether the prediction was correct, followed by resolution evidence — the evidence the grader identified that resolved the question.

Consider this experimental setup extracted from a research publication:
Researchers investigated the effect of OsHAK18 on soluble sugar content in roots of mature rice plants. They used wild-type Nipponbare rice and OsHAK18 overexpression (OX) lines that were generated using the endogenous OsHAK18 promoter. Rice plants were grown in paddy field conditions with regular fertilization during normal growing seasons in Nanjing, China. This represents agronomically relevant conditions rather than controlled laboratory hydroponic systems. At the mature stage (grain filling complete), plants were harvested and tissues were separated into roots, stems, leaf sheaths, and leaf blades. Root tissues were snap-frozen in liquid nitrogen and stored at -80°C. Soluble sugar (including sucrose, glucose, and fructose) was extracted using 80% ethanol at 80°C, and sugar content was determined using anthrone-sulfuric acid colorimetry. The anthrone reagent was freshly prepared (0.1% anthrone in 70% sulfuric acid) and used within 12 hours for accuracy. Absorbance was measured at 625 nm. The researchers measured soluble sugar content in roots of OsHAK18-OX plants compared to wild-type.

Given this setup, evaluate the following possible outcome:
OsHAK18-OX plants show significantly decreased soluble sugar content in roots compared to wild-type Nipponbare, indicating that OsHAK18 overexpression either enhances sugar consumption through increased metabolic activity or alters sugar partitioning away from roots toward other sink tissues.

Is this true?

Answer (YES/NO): NO